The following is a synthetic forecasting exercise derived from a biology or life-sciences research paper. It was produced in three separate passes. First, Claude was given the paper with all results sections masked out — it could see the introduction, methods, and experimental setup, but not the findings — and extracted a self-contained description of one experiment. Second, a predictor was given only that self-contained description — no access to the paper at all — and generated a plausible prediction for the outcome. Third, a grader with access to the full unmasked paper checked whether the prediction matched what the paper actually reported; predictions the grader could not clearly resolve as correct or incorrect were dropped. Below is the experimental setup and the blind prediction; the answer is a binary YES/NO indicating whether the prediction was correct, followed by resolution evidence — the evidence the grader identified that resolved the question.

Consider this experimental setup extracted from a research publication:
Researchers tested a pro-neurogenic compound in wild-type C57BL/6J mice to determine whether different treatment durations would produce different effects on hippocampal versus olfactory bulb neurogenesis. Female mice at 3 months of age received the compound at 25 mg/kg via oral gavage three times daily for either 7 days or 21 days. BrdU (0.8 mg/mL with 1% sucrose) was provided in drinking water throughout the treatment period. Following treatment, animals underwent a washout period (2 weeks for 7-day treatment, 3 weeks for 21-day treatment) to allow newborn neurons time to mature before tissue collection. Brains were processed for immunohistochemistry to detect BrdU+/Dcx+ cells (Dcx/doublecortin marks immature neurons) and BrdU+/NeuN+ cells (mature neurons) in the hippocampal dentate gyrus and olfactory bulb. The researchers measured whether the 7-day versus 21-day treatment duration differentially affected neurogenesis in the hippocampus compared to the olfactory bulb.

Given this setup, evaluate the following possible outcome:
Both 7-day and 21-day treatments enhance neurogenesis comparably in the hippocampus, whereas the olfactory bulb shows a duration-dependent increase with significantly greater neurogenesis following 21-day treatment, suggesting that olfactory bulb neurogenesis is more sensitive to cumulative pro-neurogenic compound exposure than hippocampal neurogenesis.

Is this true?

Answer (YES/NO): NO